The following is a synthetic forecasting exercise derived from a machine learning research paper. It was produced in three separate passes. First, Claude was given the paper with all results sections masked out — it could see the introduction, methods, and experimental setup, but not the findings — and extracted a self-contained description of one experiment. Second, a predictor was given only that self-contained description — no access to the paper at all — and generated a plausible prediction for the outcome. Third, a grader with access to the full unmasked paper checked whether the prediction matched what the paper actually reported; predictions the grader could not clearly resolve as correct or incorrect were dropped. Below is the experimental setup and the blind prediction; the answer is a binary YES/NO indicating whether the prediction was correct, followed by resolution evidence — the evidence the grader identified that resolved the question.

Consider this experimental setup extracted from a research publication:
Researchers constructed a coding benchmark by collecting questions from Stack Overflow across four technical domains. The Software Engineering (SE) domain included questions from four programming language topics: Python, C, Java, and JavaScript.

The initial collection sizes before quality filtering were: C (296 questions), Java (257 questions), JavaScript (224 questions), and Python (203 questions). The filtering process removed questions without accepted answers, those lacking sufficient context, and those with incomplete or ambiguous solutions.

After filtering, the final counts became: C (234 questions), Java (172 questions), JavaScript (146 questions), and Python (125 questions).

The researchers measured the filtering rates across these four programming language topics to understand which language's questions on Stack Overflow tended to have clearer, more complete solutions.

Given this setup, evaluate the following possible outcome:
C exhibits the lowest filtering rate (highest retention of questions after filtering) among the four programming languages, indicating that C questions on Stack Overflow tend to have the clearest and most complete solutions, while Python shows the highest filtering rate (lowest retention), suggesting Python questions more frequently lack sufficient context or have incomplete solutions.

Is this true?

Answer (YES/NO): YES